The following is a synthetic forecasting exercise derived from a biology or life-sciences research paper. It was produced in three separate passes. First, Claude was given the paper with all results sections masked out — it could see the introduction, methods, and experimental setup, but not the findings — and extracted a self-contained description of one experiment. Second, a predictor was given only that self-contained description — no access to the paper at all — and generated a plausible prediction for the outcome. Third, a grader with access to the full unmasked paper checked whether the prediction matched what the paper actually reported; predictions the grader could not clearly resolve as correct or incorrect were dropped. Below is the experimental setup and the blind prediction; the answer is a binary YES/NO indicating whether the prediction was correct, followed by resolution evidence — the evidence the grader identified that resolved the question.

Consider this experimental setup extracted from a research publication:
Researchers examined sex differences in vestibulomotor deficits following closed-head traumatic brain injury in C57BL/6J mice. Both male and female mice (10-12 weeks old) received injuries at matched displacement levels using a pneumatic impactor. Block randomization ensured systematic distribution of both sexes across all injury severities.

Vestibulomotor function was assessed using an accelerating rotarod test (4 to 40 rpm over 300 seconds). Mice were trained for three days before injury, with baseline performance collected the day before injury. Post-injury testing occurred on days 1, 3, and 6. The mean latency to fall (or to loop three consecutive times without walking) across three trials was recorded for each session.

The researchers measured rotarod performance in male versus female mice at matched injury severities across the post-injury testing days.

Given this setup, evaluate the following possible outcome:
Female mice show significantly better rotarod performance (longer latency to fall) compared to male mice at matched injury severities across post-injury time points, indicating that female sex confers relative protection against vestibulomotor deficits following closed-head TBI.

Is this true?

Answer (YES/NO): NO